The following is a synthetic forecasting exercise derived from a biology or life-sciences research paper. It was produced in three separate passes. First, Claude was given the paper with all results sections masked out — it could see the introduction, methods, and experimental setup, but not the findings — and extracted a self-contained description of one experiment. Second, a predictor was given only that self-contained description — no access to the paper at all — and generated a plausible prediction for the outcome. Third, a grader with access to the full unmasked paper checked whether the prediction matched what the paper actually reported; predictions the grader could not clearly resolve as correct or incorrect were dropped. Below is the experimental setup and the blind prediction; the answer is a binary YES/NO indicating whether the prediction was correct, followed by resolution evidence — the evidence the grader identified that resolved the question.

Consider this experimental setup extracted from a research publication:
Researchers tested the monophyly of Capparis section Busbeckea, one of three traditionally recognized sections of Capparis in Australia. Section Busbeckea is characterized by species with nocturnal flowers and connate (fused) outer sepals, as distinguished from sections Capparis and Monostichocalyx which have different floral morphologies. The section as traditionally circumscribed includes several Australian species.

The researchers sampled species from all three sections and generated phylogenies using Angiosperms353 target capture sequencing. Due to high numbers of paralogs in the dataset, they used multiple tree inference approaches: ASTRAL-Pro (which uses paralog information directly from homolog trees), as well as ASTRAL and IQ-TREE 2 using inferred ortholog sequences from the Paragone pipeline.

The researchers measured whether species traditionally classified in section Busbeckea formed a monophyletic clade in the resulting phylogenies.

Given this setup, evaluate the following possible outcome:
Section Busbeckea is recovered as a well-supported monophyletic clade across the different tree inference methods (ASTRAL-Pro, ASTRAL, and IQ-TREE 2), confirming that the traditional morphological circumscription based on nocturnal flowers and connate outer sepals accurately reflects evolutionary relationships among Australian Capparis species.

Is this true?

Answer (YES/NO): NO